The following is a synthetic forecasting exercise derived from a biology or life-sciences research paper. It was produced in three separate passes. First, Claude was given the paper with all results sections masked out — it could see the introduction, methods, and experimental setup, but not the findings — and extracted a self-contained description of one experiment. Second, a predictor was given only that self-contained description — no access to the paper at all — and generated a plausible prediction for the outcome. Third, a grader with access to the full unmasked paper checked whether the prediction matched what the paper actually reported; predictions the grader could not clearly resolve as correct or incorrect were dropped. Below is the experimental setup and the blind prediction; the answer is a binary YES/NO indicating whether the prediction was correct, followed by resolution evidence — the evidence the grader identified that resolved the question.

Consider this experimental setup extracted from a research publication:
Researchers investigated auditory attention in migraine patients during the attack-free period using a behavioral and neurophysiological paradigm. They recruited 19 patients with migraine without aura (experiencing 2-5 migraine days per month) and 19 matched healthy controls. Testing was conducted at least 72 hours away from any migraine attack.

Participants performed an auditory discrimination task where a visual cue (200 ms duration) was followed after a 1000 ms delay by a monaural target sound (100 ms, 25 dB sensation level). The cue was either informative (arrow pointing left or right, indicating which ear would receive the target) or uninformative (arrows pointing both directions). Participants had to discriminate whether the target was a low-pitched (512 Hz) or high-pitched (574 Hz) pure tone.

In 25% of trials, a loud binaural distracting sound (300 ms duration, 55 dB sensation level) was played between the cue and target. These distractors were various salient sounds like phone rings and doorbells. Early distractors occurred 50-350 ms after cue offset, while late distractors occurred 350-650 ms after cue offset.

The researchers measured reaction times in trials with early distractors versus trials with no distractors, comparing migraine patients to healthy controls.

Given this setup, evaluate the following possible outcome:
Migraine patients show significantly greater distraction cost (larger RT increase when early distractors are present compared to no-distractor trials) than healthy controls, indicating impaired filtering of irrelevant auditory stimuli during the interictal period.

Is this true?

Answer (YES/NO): NO